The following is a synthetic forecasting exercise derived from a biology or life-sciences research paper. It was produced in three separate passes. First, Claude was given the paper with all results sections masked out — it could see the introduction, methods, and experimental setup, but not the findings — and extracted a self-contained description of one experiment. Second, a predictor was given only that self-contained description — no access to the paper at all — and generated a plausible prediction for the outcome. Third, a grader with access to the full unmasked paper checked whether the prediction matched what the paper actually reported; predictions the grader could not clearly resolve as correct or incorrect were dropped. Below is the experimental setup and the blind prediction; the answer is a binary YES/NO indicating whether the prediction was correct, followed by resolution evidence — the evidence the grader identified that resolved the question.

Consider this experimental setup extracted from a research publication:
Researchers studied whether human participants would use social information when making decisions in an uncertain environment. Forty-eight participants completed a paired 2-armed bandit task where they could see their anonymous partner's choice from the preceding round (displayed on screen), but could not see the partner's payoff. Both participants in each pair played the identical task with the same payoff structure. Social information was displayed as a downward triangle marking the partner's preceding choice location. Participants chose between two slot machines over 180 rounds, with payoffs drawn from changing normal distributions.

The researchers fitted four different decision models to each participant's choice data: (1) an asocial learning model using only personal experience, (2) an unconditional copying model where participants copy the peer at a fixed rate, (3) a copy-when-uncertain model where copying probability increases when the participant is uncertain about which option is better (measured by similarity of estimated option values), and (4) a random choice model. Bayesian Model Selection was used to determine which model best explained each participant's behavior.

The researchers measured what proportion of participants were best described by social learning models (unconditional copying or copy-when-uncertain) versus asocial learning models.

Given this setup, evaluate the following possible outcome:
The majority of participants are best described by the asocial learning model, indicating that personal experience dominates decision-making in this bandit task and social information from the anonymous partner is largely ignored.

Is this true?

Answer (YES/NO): YES